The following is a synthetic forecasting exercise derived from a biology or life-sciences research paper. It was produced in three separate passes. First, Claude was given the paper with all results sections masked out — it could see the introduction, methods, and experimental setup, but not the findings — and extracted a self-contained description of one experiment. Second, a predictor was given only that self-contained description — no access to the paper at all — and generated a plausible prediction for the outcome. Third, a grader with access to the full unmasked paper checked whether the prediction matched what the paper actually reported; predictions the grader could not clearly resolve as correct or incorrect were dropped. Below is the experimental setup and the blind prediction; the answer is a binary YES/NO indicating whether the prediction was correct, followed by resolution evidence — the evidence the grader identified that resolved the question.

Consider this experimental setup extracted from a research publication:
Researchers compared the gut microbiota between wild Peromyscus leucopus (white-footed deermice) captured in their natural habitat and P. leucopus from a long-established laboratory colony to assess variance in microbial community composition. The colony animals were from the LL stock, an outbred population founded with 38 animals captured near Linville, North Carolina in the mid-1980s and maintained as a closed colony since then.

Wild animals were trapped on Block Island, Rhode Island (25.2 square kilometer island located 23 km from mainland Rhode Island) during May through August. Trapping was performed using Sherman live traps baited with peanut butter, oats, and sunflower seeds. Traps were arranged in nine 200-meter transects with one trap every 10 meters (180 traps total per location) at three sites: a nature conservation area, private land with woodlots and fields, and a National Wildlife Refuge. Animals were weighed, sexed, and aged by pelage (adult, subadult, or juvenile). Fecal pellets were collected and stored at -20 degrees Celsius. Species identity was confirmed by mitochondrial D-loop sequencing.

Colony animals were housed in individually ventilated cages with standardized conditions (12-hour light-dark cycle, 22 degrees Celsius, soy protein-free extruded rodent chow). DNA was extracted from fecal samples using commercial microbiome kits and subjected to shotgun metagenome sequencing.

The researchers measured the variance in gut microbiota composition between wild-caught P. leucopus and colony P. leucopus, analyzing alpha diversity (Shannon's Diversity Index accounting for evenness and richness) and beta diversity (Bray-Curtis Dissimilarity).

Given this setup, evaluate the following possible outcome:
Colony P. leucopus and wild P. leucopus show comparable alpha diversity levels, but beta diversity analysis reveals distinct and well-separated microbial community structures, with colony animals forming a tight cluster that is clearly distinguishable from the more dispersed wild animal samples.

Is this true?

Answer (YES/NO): NO